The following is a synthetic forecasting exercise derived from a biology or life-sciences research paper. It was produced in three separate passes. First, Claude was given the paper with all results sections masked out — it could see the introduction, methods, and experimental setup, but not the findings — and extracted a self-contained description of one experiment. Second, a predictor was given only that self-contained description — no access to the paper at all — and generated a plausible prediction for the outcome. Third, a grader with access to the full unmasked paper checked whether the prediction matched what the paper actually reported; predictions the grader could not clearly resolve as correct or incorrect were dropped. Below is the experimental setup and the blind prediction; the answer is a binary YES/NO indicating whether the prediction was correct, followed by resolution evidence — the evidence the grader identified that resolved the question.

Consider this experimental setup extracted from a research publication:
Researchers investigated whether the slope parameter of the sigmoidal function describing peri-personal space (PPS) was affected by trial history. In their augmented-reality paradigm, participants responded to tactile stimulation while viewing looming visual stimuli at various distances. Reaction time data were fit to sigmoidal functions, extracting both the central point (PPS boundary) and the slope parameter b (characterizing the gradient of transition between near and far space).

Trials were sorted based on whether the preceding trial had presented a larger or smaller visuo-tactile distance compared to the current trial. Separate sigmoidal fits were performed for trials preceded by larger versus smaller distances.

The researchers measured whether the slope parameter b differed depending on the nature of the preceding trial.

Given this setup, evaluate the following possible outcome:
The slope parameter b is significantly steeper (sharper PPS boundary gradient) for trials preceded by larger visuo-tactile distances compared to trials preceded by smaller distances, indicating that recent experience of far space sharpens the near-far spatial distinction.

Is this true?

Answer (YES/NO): NO